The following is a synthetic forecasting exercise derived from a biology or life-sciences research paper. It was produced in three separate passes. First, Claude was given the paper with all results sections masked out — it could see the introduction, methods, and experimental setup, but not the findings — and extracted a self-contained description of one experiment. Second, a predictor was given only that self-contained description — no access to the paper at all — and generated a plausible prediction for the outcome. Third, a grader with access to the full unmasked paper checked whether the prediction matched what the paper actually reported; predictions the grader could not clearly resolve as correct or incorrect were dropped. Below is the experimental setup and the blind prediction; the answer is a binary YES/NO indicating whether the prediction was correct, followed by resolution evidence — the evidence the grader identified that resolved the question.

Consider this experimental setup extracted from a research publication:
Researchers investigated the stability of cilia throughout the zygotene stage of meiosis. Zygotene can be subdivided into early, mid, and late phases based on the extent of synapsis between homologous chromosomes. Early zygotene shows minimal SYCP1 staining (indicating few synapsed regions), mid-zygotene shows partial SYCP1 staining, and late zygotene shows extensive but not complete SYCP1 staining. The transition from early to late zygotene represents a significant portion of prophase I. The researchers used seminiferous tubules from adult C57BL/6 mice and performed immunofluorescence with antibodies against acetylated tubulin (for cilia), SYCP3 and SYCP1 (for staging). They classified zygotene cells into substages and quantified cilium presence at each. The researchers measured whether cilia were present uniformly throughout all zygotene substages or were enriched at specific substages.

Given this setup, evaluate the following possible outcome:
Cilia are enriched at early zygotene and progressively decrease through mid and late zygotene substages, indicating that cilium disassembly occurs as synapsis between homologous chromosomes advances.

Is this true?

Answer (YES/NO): YES